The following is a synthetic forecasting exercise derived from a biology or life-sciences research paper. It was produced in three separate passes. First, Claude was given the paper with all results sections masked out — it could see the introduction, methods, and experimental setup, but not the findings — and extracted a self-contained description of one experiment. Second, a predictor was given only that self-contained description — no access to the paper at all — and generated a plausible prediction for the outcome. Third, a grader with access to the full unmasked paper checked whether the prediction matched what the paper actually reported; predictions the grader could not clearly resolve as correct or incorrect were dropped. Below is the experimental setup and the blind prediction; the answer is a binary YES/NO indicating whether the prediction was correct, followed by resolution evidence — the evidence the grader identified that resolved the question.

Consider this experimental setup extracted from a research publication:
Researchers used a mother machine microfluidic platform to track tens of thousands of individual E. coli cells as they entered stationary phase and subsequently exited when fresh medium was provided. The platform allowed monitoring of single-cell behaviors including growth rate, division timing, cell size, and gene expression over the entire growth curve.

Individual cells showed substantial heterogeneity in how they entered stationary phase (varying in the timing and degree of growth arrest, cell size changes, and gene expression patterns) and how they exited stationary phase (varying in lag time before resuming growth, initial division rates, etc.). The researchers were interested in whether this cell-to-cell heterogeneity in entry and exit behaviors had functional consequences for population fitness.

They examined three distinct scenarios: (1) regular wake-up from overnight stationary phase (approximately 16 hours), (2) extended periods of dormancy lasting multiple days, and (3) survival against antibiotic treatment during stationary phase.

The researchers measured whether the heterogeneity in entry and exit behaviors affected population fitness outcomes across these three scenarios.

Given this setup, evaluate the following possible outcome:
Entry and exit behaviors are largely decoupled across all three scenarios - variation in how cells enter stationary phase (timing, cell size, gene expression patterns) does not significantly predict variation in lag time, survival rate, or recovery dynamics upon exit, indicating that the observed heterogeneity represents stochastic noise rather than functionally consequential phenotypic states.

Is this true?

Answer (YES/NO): NO